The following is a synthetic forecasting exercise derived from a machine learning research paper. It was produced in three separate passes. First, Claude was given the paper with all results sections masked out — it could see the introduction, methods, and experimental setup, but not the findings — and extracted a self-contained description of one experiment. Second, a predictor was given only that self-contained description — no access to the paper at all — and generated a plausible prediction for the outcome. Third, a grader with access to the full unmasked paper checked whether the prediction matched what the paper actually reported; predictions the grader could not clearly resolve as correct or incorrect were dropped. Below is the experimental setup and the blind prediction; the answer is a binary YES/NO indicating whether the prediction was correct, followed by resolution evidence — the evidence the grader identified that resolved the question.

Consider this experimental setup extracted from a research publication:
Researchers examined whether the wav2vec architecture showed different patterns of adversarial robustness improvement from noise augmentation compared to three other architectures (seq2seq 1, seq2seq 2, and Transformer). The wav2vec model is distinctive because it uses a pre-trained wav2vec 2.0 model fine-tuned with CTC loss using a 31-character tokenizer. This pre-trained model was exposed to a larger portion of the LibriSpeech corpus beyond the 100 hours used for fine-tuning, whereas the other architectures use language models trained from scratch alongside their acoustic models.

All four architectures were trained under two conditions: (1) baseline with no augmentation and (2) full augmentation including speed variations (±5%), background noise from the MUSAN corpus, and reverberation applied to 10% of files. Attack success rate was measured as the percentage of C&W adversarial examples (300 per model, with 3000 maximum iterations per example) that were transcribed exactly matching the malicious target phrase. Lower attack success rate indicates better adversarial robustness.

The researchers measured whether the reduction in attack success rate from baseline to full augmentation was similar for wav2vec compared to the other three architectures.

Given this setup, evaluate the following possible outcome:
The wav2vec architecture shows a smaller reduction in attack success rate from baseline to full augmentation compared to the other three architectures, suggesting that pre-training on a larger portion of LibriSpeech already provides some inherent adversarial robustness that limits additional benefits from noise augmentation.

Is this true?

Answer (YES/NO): NO